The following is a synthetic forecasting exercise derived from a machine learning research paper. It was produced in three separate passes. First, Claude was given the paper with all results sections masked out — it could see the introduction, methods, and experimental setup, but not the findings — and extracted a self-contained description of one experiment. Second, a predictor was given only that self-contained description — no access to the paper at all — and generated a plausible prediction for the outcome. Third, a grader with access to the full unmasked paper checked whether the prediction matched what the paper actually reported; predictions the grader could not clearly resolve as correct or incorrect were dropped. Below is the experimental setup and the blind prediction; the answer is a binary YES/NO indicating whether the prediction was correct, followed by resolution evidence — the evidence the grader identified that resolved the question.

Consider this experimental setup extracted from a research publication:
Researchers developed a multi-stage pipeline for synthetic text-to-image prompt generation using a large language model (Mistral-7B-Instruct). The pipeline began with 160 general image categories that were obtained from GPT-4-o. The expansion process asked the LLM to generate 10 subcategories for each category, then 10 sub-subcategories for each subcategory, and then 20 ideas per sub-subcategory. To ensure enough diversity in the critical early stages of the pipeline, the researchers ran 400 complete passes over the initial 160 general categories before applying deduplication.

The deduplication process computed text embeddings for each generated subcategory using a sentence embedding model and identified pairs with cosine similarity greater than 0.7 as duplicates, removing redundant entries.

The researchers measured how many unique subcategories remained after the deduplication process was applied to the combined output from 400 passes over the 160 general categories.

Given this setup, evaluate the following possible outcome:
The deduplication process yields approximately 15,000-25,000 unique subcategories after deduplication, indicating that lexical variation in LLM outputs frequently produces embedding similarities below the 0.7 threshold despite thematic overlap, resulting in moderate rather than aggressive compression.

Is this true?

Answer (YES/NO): NO